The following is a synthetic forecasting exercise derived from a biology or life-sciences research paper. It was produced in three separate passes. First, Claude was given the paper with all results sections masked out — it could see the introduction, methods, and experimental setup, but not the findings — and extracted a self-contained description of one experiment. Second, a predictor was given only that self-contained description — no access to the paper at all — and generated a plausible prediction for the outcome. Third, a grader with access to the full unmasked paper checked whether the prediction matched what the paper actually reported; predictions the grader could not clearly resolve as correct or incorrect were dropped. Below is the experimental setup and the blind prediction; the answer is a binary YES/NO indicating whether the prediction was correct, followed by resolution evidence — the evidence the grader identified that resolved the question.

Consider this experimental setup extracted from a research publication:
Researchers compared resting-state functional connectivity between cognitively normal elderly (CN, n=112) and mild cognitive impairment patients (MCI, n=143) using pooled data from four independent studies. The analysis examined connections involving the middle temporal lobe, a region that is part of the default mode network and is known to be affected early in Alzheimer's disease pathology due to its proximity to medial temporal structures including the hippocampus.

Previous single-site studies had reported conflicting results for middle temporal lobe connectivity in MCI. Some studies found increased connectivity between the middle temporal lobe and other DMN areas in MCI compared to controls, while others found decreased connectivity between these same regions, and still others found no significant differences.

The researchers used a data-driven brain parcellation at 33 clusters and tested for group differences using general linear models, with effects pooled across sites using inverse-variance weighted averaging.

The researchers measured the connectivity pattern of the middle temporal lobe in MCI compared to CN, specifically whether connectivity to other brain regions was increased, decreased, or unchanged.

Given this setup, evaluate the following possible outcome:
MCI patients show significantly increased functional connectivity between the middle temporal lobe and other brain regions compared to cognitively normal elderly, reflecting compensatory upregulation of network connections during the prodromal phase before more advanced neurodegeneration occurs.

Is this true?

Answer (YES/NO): NO